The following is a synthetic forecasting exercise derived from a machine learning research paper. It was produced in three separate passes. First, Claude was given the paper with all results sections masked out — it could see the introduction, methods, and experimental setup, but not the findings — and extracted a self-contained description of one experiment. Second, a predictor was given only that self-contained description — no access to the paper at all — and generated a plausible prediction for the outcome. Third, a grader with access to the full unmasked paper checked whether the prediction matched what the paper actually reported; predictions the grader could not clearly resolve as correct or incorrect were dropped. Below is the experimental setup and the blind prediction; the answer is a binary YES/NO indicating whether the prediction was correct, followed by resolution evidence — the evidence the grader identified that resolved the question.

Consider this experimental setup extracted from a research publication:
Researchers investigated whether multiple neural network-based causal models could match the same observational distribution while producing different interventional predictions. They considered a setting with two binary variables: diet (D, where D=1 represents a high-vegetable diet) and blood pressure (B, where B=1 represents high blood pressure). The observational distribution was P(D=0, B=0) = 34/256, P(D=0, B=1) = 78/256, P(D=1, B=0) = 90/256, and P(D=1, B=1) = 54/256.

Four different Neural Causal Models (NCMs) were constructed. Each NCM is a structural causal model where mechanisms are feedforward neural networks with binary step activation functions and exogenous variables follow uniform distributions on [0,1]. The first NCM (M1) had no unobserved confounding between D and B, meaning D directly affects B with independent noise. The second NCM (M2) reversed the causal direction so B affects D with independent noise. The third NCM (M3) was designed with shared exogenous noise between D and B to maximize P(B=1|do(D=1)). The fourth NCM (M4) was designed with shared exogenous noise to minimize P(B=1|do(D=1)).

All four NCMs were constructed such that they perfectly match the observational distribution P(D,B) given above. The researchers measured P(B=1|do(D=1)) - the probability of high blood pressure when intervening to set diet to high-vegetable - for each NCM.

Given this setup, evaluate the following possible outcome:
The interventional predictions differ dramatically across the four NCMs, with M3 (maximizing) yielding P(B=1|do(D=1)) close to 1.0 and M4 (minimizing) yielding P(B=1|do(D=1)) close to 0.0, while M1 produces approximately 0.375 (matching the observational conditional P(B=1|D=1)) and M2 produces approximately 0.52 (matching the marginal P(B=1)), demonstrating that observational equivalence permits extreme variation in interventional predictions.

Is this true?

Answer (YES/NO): NO